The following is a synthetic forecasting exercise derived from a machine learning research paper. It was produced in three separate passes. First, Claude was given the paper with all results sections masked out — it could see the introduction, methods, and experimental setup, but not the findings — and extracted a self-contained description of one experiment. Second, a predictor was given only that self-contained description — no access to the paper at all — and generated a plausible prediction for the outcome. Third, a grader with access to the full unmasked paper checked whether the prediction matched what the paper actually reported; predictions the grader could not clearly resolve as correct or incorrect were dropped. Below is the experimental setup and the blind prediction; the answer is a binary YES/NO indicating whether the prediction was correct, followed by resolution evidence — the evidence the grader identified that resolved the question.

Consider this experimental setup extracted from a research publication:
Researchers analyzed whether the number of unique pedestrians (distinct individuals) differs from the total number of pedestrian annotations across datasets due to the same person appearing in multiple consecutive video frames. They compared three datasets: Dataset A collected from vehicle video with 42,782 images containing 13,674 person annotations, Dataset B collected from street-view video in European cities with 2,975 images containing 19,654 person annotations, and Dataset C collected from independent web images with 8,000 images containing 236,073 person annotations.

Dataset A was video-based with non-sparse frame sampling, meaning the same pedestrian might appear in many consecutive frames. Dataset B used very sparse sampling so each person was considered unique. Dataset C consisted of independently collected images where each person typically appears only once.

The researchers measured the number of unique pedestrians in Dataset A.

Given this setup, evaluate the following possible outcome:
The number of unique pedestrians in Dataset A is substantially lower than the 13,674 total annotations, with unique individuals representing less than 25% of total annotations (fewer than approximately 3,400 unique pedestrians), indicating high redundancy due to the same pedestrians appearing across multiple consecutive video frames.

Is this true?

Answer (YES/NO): YES